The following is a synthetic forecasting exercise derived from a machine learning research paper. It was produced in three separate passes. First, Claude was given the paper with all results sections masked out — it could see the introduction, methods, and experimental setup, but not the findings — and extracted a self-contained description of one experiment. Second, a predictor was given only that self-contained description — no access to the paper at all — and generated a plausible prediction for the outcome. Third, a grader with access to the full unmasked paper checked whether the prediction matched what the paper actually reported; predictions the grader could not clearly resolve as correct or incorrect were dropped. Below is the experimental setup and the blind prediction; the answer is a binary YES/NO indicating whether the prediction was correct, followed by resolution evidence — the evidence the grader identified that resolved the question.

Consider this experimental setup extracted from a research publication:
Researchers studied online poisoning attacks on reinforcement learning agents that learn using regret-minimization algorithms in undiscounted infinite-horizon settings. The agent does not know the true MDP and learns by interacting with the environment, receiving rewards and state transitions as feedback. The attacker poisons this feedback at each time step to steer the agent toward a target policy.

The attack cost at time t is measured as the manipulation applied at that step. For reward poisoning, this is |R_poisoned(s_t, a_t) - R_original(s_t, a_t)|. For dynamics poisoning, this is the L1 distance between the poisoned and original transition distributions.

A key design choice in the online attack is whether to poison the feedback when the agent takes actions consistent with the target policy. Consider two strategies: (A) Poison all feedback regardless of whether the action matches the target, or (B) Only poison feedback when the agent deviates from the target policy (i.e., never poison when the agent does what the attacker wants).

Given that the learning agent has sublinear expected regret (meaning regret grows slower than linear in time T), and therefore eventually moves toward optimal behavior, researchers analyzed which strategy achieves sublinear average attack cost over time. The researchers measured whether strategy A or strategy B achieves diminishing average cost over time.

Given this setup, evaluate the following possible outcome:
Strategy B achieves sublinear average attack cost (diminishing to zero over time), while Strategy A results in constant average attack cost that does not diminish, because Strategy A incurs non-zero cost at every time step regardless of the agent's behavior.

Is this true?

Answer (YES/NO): YES